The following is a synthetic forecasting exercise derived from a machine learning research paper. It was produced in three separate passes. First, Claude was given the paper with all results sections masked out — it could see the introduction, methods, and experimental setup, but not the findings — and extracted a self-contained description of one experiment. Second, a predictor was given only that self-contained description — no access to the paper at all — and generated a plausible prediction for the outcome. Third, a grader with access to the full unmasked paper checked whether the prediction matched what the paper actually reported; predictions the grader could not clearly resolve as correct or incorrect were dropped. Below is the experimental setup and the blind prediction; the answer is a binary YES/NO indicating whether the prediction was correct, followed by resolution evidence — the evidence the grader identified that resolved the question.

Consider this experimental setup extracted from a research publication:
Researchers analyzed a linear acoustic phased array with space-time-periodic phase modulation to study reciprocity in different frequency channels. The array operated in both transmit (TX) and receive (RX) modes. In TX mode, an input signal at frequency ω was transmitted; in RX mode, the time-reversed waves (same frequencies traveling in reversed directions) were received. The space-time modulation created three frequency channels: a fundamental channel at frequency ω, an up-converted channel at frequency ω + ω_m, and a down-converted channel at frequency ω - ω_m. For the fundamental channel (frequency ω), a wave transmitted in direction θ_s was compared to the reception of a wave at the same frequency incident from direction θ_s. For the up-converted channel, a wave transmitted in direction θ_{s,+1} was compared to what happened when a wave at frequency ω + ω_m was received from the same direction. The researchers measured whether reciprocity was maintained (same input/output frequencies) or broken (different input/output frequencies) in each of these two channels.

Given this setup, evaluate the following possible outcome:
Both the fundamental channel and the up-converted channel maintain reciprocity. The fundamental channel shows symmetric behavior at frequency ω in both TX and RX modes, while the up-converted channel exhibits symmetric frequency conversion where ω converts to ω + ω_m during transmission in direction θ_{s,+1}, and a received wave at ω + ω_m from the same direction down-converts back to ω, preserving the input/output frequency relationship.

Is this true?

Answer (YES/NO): NO